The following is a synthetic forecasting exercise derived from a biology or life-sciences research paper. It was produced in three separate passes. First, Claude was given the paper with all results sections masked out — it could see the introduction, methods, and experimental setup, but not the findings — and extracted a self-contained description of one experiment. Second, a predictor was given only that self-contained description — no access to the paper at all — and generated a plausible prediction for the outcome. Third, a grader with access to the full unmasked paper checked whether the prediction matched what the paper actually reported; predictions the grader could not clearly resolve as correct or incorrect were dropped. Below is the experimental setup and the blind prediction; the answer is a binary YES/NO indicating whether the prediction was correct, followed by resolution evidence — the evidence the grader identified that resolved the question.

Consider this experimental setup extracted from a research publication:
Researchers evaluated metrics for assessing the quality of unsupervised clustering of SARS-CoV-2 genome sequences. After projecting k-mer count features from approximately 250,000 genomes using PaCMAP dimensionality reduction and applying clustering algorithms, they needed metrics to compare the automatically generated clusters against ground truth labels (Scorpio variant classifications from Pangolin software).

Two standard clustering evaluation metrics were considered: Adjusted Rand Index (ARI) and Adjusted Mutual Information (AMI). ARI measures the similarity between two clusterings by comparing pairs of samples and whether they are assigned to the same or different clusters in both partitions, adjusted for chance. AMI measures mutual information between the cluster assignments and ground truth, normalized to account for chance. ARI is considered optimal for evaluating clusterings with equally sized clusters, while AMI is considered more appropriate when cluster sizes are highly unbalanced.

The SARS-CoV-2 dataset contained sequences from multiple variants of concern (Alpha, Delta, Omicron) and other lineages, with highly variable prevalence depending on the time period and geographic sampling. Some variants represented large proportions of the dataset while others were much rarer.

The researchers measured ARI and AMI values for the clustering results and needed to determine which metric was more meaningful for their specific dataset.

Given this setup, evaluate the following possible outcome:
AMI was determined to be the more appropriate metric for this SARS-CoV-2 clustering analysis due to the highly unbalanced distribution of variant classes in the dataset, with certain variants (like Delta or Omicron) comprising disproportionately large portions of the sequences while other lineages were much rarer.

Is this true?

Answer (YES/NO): YES